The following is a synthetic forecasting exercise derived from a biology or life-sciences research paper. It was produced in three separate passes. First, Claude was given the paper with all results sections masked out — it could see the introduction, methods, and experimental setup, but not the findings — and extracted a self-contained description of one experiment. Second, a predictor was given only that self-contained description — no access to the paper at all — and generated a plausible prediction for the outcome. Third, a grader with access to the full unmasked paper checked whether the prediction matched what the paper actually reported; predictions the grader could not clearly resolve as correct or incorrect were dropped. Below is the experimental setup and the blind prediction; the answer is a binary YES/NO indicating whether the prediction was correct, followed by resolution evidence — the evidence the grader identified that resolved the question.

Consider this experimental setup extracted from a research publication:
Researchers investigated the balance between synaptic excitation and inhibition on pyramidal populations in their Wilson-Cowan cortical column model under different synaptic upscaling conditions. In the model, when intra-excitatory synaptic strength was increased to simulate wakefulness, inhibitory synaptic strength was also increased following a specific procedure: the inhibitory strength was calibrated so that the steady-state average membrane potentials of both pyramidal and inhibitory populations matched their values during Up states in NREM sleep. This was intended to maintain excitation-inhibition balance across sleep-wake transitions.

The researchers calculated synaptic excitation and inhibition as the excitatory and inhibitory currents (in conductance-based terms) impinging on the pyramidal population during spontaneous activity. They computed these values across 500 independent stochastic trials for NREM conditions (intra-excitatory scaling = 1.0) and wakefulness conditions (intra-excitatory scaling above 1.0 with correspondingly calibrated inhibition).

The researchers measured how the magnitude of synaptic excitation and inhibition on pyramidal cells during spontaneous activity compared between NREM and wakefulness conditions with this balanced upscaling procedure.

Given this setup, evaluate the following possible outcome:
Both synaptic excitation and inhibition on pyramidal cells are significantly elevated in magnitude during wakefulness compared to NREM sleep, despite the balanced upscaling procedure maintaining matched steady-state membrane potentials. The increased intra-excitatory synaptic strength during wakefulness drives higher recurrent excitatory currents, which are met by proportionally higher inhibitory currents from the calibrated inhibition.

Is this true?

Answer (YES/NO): YES